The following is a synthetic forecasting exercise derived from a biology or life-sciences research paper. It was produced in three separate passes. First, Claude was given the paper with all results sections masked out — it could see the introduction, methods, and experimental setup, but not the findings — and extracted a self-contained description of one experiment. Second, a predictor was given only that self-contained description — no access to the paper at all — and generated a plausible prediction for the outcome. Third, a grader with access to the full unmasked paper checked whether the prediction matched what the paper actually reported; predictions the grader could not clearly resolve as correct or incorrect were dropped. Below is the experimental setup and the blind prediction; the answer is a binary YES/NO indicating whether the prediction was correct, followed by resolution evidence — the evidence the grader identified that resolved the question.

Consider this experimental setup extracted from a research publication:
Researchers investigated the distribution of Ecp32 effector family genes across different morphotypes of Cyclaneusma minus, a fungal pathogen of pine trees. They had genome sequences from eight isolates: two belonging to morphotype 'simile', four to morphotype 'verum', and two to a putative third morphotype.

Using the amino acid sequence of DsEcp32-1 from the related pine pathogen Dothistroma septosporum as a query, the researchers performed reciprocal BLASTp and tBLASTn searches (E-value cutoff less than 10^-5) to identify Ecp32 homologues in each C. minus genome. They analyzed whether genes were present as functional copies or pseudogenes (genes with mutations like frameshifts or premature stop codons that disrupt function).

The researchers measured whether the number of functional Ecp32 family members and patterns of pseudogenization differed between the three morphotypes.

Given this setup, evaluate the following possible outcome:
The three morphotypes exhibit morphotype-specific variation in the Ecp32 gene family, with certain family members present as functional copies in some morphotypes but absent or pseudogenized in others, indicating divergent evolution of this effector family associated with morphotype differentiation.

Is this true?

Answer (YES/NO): YES